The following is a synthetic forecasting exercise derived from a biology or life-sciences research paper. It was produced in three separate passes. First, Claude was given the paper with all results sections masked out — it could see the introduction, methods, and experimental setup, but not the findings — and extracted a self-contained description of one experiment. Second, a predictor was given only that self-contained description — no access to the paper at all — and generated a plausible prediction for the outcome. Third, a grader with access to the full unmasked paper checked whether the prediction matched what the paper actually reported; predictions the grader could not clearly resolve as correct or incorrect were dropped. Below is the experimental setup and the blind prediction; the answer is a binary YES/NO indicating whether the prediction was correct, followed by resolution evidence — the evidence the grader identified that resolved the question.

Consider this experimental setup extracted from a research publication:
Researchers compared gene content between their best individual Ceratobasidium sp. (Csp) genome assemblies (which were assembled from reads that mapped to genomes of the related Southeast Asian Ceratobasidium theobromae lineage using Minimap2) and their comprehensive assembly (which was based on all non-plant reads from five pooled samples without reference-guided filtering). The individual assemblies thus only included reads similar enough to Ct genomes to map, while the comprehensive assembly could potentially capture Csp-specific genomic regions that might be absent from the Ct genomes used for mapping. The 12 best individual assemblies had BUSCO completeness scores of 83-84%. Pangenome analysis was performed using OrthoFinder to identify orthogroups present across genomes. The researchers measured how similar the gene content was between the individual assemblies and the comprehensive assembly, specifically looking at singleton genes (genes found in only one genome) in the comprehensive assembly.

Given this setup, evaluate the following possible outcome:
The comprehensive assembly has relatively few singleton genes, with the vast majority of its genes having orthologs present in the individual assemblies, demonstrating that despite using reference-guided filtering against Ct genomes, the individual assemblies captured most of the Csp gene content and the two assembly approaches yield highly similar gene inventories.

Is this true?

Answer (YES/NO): YES